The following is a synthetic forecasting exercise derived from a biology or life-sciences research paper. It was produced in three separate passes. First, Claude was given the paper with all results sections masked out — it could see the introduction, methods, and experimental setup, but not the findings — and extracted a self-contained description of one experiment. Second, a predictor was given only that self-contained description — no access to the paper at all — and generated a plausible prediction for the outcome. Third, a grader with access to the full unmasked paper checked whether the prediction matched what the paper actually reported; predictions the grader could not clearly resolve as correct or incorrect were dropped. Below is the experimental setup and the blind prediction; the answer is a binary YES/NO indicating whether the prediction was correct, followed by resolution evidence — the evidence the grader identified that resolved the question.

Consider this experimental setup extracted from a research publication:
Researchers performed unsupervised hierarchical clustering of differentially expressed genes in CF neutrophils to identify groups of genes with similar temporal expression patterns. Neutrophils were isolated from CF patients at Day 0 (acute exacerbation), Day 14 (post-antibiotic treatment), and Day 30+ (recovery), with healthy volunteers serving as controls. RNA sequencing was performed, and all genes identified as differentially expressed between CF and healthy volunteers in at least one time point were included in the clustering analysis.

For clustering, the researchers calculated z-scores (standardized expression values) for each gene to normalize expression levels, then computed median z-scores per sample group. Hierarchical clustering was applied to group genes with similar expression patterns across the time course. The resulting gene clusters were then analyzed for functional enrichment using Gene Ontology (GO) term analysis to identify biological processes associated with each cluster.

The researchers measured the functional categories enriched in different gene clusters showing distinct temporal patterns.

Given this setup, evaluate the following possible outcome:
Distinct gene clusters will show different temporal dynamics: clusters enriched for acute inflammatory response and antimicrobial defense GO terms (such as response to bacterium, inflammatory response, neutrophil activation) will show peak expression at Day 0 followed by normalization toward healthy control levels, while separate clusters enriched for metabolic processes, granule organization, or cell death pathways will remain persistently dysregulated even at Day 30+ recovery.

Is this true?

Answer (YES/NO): NO